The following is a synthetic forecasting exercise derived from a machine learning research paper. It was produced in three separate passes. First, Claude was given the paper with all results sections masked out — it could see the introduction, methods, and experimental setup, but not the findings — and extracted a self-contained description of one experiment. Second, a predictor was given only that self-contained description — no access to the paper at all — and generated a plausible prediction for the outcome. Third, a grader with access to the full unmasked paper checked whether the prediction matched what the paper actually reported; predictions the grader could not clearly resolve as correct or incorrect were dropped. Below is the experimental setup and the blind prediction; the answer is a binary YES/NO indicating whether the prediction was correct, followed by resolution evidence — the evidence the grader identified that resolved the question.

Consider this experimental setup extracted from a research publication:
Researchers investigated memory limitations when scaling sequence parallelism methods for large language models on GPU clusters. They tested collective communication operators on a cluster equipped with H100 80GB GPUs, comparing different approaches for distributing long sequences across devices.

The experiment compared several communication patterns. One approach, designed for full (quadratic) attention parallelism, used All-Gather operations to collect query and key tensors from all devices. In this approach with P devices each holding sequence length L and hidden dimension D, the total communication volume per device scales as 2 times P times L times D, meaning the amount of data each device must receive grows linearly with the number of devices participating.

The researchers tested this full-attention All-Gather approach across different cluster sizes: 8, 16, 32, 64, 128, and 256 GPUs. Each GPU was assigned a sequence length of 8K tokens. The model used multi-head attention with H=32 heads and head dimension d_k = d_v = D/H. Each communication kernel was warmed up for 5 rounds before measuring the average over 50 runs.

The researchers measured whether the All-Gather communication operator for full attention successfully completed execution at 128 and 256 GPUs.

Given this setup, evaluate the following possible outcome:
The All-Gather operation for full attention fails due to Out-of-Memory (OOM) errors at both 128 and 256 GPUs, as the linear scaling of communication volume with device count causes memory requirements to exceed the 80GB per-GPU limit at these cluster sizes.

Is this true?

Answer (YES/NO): YES